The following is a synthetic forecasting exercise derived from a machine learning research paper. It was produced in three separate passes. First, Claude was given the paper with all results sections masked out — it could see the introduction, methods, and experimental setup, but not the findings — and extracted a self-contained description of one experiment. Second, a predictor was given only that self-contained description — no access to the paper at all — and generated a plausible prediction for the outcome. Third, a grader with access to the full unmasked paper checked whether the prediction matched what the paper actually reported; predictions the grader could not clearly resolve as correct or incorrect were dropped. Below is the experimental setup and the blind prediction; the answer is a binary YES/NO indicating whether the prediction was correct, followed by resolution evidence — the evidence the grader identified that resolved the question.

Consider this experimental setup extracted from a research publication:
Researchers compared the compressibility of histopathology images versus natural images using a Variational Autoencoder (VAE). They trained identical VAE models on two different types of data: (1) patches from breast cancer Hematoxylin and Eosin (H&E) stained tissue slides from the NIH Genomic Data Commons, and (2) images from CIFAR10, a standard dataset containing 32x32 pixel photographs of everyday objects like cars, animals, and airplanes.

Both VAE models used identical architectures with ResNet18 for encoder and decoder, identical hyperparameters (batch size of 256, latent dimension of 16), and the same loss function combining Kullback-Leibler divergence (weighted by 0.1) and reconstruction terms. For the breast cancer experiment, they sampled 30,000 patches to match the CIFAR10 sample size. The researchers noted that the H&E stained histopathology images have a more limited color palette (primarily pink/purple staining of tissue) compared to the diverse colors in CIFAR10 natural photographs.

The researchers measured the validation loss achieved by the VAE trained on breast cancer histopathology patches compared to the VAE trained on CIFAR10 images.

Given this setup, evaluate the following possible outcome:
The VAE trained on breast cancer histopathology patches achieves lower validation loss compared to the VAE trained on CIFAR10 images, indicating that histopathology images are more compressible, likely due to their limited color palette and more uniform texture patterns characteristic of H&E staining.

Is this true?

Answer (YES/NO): YES